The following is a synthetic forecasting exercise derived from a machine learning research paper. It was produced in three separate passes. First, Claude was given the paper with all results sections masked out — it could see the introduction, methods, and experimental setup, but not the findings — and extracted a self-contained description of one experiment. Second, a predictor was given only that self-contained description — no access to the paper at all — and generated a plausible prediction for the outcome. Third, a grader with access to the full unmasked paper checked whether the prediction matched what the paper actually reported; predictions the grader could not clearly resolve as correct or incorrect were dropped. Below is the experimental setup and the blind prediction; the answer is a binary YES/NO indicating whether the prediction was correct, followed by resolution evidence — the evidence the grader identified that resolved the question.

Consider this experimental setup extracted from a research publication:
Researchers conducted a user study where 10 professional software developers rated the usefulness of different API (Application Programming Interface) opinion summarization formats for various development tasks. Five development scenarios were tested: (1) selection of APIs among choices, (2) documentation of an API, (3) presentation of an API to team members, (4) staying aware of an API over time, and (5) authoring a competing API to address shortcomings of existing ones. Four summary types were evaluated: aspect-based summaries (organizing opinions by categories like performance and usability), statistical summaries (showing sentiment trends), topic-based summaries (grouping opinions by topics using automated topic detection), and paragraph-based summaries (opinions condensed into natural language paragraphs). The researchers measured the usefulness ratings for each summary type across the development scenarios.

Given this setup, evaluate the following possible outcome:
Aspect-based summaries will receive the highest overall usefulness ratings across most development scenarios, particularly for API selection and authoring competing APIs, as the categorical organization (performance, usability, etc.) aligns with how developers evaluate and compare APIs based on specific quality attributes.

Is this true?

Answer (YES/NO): YES